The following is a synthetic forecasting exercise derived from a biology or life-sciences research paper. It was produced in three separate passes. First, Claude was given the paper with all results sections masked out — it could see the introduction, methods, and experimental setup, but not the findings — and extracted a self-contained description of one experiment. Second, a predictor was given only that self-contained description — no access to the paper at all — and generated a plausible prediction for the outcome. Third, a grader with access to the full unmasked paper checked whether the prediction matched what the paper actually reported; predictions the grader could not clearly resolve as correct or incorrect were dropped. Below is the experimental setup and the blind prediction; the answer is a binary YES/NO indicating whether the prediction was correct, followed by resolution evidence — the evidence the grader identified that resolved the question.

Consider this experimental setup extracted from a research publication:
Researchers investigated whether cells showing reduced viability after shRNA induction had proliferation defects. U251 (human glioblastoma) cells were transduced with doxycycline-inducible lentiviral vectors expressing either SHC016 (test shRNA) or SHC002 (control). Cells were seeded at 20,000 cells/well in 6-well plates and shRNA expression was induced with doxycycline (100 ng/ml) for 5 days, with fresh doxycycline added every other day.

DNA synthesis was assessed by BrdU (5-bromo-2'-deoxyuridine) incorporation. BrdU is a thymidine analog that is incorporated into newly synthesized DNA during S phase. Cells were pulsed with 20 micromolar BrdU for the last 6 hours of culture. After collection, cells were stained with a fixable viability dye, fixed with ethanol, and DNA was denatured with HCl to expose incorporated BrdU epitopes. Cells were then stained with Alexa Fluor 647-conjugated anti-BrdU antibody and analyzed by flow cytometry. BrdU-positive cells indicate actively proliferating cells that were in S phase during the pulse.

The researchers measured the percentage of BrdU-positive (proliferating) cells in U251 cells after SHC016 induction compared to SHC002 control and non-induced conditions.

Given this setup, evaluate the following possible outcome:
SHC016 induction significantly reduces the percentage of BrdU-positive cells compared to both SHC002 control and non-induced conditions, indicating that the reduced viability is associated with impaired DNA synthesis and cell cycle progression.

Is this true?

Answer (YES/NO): NO